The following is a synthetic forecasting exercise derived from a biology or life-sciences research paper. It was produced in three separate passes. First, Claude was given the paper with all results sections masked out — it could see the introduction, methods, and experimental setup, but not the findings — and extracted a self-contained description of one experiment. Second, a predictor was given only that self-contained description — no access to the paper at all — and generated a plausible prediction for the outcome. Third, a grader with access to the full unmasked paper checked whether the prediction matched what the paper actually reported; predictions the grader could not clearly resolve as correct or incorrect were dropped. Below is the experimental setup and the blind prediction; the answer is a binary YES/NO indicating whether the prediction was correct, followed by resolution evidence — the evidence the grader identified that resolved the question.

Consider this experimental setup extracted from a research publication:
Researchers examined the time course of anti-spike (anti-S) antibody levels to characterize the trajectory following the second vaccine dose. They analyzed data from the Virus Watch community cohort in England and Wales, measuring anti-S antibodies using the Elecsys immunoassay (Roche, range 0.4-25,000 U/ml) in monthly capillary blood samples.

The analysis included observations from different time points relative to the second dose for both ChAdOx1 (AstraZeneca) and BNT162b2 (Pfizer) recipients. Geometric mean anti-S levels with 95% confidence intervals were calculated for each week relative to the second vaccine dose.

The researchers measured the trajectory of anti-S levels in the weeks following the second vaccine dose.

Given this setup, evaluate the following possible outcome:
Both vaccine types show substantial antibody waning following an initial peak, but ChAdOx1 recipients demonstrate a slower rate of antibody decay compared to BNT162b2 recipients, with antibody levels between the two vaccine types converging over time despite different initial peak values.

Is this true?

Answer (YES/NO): YES